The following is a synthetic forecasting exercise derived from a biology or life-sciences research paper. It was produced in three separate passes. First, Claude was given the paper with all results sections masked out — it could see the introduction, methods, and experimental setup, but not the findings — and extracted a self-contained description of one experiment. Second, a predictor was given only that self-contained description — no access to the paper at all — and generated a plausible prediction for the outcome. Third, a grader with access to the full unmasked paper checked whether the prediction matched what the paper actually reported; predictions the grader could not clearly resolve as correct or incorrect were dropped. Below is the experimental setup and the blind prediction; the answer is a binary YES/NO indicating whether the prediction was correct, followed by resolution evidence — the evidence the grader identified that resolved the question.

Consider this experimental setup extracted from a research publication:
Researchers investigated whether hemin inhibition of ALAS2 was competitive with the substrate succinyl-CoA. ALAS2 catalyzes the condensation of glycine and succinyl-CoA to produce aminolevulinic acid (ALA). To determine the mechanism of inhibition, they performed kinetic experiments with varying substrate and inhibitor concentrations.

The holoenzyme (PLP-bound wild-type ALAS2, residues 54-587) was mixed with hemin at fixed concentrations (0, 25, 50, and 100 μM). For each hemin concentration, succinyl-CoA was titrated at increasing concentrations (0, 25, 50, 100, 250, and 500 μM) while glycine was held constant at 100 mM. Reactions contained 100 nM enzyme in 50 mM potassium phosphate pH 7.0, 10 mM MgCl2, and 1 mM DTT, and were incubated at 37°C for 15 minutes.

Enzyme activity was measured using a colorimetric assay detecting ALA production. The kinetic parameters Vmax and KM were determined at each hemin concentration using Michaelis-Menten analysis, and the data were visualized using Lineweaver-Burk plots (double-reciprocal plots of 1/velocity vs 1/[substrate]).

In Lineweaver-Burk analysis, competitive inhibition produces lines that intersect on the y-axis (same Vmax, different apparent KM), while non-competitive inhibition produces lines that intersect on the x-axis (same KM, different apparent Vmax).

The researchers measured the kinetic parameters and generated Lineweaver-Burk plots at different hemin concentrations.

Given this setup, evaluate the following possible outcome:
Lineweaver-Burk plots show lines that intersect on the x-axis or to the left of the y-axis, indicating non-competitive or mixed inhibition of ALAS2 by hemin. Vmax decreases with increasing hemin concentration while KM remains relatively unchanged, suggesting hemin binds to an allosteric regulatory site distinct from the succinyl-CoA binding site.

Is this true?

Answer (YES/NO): NO